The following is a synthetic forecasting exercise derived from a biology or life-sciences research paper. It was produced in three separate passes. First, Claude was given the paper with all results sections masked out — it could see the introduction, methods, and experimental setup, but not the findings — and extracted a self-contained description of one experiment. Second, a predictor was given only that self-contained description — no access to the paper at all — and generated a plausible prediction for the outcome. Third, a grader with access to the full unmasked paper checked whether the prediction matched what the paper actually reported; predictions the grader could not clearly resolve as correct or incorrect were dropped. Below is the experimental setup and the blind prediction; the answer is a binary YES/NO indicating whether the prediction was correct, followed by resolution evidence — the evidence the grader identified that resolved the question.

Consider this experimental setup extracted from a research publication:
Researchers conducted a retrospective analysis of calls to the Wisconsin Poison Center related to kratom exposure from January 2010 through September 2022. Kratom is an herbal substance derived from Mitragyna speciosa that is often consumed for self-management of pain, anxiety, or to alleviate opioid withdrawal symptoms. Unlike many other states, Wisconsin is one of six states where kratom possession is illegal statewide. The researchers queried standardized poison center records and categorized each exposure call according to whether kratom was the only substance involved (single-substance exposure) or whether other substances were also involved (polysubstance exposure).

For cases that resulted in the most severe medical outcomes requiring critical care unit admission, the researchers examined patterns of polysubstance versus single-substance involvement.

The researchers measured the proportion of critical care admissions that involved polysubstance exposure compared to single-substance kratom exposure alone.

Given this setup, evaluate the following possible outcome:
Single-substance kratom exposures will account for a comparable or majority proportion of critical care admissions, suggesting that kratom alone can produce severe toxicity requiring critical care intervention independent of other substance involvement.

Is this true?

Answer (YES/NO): NO